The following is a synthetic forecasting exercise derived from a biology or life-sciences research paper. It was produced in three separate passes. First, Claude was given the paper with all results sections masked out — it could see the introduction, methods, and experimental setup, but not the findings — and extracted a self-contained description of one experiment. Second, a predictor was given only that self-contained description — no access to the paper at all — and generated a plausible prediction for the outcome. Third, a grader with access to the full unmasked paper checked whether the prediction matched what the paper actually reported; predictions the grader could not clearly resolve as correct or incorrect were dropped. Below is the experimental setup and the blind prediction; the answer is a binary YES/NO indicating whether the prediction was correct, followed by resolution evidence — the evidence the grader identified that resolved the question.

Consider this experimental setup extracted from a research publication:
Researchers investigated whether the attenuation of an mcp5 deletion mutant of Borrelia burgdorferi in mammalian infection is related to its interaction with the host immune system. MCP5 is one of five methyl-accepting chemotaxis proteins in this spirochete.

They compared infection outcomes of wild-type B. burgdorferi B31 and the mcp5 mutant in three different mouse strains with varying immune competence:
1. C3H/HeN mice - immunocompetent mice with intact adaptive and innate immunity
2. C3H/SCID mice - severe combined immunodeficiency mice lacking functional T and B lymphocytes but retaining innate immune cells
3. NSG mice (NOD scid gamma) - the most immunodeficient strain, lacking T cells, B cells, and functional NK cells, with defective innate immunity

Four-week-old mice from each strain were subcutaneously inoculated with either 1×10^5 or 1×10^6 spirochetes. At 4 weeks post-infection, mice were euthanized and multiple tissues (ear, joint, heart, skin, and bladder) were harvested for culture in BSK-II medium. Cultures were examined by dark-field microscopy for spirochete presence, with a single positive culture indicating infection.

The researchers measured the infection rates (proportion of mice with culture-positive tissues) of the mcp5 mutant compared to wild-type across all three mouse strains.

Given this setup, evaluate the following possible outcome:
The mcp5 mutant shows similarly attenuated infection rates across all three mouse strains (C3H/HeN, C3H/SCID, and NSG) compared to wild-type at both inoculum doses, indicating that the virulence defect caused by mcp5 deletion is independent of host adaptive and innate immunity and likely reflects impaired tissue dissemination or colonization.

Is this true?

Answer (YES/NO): NO